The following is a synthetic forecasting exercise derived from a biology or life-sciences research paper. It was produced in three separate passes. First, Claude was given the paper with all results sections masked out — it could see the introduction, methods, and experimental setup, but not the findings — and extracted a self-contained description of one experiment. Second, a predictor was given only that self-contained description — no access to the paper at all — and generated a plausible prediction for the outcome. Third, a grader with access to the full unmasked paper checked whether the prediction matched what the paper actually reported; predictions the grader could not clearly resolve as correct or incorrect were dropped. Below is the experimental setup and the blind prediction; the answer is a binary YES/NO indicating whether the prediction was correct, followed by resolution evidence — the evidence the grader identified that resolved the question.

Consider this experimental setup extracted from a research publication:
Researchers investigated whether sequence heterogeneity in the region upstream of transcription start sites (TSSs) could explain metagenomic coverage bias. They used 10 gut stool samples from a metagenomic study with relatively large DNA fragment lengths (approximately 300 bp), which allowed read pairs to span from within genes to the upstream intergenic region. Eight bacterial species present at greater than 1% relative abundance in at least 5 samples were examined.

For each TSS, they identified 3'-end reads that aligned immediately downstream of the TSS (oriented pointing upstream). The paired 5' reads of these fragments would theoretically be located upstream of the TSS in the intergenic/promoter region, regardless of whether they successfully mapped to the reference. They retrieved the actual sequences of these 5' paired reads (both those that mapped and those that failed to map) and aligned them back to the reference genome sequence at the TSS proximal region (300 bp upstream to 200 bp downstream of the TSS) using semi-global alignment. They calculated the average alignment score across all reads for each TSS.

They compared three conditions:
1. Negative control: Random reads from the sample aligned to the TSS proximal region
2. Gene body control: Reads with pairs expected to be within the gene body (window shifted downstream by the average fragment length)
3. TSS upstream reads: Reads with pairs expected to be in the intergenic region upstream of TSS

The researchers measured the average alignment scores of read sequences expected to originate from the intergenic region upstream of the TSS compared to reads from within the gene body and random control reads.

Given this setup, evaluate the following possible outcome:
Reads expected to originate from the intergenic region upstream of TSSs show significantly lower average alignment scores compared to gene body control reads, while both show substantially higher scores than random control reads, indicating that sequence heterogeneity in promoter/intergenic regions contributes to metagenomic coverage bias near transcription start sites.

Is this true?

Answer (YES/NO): YES